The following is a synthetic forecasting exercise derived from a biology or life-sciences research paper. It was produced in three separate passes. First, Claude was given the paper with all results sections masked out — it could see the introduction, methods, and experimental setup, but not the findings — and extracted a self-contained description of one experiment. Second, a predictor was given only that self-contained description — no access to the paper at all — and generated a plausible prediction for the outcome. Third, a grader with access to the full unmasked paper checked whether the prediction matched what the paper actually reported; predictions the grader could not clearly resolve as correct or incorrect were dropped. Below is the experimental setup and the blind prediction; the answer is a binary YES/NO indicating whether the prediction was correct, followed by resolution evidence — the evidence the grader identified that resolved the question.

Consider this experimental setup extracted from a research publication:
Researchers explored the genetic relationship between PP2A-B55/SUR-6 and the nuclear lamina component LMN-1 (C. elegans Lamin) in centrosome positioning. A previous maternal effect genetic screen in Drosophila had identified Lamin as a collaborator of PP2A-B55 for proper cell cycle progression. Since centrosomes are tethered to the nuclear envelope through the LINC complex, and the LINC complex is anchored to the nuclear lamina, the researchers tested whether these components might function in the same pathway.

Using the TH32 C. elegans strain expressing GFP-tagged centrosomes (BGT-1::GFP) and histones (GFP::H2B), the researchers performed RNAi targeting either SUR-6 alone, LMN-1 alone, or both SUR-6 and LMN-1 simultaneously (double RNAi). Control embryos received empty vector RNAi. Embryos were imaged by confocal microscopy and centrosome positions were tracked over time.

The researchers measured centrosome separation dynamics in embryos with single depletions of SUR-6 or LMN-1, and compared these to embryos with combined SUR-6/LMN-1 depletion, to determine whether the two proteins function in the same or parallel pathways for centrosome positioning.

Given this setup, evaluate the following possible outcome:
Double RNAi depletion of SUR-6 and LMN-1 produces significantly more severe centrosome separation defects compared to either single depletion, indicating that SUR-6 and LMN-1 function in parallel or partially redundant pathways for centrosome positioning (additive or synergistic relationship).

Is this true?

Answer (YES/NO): NO